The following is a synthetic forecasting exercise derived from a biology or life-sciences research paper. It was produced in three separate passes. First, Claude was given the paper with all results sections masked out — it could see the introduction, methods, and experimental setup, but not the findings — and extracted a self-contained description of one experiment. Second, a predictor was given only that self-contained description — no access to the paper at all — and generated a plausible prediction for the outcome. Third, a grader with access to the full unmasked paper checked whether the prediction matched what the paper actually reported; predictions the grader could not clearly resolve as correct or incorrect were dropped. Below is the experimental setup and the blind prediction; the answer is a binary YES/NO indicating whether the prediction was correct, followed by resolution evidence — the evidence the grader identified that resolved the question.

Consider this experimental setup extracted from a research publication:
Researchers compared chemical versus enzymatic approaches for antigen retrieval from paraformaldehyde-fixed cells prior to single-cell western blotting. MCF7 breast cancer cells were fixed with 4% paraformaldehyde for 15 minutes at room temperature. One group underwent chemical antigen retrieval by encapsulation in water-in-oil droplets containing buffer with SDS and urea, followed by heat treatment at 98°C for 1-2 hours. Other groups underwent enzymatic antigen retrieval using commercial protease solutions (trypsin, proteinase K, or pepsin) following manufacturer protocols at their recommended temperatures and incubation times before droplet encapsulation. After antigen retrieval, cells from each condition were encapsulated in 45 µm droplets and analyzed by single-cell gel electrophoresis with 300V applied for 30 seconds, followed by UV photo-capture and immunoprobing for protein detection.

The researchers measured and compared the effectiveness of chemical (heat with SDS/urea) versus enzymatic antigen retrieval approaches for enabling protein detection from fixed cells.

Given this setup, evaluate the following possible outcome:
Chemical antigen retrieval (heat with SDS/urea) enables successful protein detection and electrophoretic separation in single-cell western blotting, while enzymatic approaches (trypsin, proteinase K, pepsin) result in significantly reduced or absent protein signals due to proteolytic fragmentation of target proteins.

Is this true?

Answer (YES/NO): NO